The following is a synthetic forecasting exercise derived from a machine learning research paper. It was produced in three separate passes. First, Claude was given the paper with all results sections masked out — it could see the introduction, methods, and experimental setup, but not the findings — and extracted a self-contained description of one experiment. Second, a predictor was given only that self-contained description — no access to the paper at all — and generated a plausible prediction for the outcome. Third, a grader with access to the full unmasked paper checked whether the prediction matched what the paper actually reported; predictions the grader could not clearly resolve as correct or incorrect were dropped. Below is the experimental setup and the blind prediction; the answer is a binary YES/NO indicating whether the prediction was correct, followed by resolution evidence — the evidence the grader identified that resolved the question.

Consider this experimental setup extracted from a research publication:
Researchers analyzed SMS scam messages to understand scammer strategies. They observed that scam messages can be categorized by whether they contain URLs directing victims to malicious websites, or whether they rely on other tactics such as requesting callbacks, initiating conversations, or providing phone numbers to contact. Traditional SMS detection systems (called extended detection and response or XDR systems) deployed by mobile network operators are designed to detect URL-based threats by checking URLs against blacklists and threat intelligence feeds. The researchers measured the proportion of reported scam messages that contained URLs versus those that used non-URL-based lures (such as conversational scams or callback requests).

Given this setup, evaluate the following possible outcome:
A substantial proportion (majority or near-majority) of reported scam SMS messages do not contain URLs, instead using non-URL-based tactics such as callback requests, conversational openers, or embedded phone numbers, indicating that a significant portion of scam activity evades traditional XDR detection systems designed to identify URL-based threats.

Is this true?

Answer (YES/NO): YES